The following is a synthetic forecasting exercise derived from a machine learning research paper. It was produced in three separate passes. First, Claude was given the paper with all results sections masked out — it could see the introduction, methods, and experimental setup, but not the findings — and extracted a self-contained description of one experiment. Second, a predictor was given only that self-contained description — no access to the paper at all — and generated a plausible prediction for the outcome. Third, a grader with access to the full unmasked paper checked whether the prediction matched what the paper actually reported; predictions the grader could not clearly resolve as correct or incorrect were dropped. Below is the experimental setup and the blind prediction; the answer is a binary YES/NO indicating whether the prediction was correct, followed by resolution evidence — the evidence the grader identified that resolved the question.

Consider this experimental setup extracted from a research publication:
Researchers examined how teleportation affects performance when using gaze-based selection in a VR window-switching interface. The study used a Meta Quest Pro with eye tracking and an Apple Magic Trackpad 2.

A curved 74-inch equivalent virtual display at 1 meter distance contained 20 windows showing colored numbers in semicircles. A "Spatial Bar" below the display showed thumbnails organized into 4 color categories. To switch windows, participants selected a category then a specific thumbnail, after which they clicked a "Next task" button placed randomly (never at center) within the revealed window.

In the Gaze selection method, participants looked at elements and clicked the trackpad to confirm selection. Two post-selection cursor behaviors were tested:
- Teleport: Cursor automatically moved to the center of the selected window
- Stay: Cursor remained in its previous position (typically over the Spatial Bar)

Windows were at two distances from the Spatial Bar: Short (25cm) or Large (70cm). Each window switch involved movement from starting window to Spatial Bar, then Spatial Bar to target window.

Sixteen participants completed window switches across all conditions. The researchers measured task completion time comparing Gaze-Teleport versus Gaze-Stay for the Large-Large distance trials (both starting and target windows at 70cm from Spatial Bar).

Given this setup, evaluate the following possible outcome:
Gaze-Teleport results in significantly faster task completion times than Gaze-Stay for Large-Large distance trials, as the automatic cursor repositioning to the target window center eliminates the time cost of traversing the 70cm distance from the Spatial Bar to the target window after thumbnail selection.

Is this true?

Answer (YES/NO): YES